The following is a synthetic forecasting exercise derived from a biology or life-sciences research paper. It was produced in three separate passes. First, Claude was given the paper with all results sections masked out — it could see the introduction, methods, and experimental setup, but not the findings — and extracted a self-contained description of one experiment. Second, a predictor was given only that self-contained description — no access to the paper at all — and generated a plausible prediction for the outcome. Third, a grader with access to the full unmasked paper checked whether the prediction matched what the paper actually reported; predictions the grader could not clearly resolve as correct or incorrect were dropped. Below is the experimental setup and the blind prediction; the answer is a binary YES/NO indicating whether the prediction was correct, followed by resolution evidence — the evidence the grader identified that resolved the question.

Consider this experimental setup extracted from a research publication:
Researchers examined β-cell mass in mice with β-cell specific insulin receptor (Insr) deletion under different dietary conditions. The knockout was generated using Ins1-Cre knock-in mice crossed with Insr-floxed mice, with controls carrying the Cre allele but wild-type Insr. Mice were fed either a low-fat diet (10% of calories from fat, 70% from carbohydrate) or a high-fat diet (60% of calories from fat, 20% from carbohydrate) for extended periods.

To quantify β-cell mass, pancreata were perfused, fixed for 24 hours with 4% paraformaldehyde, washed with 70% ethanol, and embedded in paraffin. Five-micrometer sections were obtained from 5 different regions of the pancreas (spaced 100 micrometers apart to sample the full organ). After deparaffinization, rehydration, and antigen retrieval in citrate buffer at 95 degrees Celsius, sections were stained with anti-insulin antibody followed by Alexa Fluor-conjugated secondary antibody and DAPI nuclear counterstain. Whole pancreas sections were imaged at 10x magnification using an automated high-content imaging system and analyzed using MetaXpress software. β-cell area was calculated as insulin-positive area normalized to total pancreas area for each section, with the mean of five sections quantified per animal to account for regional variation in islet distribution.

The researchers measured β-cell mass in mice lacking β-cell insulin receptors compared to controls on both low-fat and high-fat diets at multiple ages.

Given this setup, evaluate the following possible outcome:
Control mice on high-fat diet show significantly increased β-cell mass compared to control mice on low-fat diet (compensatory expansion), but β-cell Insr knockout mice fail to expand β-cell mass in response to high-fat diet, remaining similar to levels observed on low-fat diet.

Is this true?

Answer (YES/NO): NO